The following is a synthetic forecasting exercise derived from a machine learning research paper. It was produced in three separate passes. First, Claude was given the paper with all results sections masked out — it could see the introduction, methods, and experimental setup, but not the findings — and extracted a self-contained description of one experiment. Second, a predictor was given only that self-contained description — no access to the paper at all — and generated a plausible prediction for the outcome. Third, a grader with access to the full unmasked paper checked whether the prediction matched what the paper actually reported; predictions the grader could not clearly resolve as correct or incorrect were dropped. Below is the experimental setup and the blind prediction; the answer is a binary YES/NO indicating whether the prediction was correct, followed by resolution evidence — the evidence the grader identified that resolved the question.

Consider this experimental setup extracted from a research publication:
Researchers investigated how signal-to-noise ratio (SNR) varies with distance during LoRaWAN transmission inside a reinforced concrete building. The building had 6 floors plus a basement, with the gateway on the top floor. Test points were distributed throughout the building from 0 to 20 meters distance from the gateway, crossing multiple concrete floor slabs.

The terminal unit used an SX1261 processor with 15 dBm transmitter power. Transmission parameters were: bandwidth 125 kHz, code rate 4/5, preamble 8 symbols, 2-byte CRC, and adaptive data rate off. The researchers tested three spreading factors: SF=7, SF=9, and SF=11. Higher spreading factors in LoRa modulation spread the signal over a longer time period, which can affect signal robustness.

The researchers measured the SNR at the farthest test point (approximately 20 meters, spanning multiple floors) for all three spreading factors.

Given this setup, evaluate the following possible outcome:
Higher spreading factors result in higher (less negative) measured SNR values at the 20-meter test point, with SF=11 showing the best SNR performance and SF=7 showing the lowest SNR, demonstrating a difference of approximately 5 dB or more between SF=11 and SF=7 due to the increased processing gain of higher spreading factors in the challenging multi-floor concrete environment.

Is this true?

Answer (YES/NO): NO